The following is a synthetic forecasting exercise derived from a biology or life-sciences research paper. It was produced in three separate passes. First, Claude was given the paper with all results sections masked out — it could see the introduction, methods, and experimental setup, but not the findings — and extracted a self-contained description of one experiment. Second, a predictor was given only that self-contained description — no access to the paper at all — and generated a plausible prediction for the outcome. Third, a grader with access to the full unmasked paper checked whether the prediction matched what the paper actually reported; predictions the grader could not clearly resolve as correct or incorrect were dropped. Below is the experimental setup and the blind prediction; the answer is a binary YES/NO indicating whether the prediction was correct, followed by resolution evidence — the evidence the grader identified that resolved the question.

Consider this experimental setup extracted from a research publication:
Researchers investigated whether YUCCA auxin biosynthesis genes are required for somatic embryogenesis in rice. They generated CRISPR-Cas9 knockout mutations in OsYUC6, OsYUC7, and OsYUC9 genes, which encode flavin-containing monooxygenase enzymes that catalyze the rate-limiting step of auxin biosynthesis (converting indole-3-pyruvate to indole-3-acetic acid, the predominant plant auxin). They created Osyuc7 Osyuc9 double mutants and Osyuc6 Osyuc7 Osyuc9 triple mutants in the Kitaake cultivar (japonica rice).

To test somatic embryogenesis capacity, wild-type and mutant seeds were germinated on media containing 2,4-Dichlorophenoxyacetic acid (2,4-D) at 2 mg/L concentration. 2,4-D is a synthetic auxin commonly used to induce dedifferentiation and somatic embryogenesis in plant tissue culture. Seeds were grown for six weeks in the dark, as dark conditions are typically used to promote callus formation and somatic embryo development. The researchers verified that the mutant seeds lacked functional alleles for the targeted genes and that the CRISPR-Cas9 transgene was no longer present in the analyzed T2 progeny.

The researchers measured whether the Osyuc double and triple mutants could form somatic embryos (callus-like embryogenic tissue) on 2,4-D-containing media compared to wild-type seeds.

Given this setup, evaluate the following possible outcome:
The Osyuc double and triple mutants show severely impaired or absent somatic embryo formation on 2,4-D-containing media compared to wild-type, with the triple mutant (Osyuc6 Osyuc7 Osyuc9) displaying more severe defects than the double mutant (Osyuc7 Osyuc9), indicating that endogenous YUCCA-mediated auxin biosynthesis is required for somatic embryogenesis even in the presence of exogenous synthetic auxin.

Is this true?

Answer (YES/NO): YES